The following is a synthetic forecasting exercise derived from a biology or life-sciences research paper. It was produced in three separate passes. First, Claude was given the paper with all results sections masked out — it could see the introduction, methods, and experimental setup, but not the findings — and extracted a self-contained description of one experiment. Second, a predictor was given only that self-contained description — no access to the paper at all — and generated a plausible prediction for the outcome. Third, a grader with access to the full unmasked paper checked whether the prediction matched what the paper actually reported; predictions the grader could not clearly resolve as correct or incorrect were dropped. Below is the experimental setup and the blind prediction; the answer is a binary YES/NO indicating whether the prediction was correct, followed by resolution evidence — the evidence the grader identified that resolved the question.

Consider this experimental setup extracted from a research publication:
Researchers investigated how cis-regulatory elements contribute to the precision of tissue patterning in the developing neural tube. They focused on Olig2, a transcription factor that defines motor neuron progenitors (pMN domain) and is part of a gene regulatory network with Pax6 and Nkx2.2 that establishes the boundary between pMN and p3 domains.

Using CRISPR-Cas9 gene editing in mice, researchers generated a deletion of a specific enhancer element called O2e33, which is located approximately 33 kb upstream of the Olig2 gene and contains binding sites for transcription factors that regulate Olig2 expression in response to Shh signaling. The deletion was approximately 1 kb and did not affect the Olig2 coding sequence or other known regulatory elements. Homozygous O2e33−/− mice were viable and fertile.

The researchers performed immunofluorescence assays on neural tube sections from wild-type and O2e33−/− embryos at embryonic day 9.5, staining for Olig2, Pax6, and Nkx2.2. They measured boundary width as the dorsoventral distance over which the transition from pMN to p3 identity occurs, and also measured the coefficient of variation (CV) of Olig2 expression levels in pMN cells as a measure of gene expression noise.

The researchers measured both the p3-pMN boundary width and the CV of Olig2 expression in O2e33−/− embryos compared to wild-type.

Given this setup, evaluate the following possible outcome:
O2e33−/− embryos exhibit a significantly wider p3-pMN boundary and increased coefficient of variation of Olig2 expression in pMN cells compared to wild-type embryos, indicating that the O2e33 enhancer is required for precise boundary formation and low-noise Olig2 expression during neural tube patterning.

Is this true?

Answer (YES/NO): NO